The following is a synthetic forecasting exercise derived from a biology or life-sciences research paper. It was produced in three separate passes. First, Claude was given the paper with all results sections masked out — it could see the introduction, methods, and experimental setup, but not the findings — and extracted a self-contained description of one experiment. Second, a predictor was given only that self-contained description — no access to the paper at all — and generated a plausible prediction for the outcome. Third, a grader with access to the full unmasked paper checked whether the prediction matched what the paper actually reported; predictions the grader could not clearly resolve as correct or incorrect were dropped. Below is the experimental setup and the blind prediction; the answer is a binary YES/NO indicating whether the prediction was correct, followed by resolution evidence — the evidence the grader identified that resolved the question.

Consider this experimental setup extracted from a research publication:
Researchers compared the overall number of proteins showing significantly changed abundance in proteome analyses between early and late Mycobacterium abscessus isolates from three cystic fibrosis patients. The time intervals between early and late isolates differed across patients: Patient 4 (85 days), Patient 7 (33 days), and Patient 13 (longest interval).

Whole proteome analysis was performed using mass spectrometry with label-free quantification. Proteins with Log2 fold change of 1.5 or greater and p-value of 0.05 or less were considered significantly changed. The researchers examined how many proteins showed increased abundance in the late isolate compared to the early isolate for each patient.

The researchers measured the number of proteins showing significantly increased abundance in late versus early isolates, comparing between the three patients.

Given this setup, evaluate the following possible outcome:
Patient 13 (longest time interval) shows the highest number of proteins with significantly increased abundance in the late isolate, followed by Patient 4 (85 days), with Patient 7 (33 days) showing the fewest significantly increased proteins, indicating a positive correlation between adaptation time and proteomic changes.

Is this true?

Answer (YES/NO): NO